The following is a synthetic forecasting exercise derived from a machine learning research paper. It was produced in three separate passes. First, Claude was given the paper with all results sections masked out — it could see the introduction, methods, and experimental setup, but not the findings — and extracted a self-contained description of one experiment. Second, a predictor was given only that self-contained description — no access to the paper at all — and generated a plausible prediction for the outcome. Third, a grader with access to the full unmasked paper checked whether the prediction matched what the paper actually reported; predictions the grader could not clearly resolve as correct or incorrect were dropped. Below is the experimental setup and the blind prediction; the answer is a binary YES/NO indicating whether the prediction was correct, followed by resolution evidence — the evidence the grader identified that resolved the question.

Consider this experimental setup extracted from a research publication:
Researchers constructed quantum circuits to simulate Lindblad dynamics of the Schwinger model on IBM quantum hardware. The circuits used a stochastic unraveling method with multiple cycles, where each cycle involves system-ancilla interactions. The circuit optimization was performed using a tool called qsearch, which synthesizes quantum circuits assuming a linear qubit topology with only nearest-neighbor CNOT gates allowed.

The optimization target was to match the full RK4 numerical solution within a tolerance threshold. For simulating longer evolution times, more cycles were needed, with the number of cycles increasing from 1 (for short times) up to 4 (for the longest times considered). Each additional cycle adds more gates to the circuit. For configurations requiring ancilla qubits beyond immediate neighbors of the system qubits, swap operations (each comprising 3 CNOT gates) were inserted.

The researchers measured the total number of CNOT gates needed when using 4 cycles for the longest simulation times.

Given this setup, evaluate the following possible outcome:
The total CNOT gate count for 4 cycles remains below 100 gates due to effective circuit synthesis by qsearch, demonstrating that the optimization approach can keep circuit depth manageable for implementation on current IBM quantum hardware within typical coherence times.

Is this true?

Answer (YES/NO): YES